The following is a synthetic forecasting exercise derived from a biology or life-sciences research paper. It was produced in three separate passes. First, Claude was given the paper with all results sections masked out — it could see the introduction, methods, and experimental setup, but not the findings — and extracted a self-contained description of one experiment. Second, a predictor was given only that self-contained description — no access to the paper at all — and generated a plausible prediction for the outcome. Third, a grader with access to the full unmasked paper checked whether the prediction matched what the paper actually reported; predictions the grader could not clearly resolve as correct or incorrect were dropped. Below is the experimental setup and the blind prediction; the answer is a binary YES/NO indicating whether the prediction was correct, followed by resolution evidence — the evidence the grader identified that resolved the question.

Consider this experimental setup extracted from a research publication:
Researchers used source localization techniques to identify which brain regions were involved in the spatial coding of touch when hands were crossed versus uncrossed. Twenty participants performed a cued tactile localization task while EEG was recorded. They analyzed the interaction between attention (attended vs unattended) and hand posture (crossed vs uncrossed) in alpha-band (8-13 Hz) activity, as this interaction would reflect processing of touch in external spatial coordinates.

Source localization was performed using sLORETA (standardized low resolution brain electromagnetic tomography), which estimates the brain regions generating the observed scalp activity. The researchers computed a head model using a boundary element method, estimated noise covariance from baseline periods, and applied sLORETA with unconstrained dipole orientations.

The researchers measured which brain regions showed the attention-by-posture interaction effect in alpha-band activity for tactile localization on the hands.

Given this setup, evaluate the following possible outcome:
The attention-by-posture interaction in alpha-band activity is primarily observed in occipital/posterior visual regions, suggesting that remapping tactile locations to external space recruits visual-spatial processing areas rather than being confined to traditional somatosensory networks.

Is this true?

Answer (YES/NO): NO